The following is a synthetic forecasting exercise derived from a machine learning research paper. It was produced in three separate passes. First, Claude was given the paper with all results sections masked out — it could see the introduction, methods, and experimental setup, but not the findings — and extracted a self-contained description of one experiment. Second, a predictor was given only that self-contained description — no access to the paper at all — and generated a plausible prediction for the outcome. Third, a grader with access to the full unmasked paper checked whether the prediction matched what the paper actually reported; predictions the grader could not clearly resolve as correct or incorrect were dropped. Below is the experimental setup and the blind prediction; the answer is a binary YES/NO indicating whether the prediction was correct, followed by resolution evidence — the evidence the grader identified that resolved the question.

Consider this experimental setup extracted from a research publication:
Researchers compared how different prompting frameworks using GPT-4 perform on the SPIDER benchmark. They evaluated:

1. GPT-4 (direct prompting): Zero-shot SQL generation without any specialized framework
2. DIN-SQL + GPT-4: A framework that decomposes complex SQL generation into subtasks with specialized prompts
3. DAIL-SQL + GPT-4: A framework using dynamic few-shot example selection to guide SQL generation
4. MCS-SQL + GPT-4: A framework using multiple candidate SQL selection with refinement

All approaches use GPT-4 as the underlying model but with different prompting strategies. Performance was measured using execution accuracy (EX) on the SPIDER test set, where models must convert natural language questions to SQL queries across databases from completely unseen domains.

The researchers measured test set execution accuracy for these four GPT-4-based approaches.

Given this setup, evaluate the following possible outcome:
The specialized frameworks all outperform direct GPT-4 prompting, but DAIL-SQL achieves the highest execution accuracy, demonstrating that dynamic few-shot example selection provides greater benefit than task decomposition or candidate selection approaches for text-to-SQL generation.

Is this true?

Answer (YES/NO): NO